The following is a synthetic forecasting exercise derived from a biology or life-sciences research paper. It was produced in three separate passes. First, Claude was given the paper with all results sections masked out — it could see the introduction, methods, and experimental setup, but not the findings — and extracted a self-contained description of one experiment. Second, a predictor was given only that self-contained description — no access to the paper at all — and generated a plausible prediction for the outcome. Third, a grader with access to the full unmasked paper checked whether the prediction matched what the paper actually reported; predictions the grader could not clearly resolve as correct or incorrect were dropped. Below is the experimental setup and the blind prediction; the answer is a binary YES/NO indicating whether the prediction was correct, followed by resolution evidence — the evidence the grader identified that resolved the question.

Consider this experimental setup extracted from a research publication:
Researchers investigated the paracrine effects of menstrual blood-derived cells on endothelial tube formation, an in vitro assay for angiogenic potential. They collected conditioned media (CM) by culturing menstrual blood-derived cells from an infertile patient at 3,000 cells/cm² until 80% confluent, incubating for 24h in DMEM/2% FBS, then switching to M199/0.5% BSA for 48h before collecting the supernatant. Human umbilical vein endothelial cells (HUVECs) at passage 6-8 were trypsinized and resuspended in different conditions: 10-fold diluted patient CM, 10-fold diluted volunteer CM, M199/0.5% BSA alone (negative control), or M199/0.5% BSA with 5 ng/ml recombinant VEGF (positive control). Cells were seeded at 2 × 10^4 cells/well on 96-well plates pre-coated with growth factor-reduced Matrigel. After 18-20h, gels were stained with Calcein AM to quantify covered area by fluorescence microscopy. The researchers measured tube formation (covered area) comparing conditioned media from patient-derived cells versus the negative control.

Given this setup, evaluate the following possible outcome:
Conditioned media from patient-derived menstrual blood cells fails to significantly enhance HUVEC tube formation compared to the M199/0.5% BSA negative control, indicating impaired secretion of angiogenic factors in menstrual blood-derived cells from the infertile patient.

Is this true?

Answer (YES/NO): NO